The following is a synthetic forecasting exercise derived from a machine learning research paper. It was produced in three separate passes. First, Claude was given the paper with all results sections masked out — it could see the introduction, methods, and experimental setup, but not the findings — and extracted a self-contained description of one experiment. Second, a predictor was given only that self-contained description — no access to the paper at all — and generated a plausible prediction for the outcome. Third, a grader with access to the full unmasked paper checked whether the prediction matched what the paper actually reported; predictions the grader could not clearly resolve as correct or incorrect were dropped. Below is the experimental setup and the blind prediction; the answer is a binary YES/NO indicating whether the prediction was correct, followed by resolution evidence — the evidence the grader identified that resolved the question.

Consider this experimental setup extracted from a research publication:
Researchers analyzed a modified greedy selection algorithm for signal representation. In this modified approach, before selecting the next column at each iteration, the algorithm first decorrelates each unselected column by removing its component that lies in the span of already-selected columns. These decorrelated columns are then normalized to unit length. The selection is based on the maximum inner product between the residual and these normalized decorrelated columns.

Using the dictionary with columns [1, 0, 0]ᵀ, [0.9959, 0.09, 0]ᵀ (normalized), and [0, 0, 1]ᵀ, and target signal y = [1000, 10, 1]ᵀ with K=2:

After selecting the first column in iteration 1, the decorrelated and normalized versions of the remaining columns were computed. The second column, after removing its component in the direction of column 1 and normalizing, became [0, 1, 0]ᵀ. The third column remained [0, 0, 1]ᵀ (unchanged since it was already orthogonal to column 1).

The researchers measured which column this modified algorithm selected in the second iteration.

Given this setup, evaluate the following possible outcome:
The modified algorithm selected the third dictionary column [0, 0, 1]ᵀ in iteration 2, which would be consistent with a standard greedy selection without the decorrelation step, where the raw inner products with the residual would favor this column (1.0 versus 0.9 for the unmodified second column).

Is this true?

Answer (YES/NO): NO